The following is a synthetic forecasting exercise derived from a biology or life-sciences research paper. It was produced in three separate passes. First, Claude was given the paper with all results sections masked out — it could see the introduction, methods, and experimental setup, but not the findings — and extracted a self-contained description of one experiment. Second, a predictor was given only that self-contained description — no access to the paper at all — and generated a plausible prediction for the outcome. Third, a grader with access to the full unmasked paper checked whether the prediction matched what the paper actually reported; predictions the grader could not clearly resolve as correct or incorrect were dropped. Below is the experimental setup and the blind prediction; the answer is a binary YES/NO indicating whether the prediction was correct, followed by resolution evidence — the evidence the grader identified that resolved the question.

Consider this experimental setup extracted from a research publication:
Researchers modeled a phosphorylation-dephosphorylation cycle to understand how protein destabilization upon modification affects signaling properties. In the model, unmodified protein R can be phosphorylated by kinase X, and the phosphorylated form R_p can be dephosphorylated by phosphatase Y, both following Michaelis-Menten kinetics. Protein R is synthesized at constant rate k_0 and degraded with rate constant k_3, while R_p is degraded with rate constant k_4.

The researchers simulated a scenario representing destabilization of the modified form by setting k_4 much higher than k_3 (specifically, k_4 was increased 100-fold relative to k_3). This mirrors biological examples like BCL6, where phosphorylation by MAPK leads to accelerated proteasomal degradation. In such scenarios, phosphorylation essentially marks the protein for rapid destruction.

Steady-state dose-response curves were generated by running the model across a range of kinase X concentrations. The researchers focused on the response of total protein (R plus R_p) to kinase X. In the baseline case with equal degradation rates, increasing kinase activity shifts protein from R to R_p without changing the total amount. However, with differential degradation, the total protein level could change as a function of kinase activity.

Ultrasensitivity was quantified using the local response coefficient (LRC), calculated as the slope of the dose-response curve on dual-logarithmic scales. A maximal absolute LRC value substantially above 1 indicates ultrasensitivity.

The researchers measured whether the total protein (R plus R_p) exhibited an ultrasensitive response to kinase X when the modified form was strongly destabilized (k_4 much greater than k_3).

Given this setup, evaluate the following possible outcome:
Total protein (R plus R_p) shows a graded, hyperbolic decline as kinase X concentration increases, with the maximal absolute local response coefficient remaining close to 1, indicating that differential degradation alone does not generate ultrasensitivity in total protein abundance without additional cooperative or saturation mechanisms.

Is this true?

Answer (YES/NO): NO